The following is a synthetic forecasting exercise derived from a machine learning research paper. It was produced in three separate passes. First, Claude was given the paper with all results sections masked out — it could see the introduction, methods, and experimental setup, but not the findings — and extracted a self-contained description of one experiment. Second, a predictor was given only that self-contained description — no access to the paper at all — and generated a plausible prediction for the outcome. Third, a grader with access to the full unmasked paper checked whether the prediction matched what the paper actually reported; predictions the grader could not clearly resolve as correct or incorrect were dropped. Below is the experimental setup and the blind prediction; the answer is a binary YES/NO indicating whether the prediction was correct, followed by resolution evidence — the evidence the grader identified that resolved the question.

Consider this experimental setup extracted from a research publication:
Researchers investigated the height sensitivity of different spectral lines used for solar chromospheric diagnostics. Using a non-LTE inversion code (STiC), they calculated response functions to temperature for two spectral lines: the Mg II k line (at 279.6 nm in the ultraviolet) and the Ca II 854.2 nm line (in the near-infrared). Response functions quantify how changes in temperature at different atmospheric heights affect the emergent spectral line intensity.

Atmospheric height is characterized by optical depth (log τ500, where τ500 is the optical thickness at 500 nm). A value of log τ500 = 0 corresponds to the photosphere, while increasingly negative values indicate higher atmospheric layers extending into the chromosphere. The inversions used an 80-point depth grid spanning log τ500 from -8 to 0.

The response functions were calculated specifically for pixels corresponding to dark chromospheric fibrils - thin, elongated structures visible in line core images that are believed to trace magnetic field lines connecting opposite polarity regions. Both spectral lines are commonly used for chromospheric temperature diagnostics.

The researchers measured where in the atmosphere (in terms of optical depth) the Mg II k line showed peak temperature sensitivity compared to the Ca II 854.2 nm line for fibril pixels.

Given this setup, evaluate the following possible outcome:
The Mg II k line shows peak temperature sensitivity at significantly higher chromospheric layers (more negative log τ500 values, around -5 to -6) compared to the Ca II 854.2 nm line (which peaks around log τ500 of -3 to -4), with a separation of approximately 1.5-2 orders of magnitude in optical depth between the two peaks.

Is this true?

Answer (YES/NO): NO